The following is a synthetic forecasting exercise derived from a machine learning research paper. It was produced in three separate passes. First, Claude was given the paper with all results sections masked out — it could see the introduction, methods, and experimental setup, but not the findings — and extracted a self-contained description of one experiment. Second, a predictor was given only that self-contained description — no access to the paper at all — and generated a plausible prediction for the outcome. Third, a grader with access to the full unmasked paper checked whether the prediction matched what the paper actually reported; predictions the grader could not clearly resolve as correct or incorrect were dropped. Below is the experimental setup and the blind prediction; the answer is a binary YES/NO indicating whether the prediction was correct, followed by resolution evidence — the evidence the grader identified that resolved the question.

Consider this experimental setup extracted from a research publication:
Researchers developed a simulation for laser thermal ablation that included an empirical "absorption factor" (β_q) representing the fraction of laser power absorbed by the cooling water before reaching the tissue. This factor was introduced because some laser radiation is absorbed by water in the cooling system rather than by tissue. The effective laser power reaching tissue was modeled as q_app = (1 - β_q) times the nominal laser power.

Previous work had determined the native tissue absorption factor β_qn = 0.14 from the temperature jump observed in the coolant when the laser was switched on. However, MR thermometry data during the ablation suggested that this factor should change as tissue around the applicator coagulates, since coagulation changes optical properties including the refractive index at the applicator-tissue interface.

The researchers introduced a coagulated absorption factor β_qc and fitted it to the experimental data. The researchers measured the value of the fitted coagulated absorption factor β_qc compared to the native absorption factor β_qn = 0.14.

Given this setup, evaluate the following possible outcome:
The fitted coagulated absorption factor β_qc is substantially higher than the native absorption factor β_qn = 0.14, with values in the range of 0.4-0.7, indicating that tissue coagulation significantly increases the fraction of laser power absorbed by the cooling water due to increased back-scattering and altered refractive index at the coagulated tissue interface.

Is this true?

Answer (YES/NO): NO